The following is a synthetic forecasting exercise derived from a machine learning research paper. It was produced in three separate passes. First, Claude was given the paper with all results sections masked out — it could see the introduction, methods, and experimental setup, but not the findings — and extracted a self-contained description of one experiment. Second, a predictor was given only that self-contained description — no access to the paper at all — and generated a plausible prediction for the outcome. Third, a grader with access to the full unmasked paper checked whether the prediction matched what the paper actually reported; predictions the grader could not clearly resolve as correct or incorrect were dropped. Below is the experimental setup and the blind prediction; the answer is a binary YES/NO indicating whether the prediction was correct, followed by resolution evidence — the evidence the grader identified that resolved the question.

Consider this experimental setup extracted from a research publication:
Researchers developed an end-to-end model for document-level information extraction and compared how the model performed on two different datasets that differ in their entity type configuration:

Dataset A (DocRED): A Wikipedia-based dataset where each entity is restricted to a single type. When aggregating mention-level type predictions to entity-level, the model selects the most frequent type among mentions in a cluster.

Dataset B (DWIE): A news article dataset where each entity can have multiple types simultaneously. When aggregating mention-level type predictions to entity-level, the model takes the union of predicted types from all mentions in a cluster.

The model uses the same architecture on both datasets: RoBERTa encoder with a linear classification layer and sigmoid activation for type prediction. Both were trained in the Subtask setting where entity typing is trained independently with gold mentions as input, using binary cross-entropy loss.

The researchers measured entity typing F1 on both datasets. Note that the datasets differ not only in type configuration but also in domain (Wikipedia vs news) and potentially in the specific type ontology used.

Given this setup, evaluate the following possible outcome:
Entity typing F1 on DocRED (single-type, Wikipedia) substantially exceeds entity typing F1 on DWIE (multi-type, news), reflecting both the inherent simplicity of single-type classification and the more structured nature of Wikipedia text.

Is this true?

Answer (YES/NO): NO